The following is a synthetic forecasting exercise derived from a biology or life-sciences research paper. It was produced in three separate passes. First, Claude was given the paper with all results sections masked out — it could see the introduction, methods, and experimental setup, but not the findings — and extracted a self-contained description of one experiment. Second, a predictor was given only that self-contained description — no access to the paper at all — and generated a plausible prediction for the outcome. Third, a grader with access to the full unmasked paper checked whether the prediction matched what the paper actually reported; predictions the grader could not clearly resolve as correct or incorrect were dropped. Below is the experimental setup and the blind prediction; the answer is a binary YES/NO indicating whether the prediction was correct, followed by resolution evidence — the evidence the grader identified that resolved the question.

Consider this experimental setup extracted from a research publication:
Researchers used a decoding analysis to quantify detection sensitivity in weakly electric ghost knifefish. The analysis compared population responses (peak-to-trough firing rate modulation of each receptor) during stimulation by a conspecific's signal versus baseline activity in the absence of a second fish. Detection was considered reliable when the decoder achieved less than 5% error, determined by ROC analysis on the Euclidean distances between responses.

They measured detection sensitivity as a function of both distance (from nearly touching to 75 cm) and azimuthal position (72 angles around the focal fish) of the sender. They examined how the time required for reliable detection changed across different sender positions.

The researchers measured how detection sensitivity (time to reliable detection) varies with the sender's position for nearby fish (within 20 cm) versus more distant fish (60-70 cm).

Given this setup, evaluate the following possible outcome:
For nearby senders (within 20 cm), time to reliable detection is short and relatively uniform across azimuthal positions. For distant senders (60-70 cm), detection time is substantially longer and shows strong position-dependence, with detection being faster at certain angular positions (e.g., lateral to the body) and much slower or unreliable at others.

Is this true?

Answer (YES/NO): NO